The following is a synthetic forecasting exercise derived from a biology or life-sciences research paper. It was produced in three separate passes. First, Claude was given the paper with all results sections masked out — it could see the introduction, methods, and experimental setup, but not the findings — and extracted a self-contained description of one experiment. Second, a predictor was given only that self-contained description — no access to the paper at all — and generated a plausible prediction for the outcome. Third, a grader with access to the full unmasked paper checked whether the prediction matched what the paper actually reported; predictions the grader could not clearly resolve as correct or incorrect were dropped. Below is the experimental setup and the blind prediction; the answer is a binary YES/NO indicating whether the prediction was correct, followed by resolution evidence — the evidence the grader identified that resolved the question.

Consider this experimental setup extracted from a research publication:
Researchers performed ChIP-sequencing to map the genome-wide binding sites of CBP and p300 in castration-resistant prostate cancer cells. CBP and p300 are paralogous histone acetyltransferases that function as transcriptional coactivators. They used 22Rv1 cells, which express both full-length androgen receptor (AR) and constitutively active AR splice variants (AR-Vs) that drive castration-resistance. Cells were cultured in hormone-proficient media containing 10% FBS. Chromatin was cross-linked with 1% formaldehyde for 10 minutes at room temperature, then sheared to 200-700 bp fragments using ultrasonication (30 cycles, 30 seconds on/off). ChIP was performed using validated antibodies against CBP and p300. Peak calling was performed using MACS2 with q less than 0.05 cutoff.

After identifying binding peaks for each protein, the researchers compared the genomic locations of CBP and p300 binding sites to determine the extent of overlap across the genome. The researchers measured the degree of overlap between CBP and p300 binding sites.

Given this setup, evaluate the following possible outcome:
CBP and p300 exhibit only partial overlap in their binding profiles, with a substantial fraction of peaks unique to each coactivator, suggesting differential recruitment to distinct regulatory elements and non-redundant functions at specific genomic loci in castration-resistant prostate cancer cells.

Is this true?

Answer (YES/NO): YES